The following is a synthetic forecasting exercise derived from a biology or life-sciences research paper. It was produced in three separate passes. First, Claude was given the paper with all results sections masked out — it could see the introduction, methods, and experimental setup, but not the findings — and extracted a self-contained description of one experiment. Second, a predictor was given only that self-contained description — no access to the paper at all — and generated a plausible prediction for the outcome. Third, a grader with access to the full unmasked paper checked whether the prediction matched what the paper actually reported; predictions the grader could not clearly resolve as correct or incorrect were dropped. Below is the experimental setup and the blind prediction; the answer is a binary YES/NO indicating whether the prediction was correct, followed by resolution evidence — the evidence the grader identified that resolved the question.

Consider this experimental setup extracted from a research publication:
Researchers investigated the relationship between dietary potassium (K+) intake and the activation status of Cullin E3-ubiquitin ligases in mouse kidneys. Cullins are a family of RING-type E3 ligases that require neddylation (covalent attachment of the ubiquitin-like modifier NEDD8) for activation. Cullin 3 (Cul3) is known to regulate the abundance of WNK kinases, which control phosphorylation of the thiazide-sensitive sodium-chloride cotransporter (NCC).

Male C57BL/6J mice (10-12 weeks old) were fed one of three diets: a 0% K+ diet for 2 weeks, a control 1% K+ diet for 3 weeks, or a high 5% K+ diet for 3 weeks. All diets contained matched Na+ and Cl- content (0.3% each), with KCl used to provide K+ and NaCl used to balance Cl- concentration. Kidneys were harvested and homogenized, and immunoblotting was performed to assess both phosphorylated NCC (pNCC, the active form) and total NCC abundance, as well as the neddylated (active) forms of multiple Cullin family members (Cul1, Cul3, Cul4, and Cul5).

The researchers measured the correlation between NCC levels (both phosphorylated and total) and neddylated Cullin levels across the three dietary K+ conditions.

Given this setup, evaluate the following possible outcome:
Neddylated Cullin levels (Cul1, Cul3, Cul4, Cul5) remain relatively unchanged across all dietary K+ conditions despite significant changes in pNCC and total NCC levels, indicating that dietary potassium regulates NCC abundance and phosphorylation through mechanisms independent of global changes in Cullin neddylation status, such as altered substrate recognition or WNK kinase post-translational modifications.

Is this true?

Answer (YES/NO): NO